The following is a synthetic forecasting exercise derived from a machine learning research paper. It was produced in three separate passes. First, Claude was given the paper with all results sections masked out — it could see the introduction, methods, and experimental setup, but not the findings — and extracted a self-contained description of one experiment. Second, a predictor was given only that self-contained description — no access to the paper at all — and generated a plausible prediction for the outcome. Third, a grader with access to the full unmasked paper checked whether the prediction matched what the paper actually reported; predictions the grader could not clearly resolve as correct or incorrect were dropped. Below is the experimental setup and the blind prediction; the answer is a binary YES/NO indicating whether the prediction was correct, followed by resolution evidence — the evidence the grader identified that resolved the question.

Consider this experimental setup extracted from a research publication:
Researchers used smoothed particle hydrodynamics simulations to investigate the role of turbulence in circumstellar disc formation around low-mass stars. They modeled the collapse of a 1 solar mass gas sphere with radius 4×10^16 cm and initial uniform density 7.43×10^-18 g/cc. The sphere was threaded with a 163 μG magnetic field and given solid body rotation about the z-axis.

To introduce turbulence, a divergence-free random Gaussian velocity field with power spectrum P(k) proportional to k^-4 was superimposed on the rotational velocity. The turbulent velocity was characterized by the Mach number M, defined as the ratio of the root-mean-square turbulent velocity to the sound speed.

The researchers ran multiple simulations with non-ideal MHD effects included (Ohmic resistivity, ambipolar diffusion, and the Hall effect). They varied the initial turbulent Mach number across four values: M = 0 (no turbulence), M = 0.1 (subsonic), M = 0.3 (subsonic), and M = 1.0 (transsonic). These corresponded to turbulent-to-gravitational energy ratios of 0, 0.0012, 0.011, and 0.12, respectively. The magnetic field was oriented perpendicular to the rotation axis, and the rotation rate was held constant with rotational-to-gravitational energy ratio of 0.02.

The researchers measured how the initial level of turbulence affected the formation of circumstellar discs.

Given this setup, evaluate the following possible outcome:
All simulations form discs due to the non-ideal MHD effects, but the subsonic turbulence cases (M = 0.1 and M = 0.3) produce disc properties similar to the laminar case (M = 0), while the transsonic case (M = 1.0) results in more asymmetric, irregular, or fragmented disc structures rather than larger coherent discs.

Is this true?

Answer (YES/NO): NO